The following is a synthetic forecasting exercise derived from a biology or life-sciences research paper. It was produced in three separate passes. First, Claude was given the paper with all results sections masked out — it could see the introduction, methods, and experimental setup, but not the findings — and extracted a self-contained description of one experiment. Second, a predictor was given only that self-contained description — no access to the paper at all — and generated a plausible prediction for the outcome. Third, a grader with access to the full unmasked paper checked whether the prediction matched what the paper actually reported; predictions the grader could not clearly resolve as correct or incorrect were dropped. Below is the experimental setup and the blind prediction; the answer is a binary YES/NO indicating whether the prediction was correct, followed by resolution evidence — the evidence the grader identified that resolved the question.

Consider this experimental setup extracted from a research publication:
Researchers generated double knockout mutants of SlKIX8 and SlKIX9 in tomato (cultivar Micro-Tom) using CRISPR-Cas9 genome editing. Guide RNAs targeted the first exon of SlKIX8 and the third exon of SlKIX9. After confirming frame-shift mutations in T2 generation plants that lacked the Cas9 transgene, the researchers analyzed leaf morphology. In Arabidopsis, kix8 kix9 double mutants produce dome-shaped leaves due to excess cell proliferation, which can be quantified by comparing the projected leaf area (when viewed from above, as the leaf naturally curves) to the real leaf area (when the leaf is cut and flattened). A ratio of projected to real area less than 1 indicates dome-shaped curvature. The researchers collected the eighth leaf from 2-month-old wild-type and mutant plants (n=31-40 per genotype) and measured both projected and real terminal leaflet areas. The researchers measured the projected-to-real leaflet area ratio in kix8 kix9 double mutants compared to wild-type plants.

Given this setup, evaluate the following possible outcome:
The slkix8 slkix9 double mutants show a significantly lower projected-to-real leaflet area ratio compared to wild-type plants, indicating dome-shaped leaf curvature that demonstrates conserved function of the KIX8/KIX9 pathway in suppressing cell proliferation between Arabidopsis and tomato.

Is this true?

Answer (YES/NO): YES